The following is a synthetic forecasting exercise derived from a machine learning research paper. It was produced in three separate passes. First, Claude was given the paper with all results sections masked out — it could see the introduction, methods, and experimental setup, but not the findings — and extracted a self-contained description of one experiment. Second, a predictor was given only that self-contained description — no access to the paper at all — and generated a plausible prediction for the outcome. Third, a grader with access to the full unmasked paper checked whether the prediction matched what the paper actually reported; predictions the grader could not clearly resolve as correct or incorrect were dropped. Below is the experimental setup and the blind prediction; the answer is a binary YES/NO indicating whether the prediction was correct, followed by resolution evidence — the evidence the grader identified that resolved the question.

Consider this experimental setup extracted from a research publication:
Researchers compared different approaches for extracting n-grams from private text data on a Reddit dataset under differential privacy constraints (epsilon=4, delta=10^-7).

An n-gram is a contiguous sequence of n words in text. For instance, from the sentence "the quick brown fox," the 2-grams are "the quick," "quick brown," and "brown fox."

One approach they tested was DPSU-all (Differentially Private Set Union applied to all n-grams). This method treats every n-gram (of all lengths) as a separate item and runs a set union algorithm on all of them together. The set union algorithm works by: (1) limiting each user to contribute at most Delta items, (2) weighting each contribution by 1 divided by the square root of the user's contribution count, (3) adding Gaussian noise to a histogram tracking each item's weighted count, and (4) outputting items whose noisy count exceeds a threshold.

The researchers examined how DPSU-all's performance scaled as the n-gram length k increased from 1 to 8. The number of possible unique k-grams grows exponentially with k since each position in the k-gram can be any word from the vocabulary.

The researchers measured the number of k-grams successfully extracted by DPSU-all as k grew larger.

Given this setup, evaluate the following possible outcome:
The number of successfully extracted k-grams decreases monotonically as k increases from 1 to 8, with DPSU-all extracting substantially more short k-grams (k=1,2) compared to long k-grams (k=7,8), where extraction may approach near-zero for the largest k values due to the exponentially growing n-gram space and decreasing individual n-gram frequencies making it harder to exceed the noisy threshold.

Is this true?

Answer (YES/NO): NO